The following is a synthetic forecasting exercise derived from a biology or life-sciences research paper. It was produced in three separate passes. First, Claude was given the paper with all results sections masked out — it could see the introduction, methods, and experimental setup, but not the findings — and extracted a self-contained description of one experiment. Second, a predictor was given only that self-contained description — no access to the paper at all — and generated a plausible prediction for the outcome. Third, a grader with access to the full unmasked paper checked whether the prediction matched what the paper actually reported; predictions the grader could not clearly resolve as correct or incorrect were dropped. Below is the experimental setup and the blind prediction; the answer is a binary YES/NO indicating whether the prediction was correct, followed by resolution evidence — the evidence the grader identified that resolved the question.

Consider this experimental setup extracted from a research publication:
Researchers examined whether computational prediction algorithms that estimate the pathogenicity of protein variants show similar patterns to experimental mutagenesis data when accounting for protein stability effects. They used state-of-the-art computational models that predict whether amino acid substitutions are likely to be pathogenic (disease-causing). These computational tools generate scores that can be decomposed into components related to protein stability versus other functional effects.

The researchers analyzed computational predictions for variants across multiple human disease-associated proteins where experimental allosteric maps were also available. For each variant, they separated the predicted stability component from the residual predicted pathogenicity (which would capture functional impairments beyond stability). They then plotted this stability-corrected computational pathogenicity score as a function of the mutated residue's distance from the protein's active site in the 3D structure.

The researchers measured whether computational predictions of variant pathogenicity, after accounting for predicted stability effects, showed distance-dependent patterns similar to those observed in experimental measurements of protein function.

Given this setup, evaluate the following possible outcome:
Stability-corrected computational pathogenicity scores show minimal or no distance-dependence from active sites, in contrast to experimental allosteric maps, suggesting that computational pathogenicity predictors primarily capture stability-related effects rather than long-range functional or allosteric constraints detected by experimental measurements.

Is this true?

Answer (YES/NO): NO